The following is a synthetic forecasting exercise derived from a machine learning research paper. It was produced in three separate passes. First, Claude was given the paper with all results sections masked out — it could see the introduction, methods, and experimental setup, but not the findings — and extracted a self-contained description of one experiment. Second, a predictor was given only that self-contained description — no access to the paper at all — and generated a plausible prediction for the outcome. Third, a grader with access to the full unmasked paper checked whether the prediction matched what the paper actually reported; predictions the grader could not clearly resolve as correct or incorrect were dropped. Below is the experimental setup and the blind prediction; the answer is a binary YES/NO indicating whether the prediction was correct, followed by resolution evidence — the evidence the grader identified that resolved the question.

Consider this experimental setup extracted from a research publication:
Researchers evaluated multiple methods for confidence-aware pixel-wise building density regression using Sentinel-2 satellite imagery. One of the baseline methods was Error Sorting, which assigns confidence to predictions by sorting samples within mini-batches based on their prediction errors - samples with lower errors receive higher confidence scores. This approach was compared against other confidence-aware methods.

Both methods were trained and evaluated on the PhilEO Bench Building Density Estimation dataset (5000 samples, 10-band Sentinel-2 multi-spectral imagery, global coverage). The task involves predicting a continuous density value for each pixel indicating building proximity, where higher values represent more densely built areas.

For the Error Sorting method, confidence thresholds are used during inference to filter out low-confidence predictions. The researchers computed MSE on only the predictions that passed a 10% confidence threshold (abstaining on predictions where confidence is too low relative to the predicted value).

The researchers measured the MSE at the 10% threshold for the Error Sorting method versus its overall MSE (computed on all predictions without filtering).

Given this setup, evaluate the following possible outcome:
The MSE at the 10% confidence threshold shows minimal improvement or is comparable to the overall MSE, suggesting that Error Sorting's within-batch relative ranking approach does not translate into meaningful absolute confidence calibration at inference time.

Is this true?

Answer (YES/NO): NO